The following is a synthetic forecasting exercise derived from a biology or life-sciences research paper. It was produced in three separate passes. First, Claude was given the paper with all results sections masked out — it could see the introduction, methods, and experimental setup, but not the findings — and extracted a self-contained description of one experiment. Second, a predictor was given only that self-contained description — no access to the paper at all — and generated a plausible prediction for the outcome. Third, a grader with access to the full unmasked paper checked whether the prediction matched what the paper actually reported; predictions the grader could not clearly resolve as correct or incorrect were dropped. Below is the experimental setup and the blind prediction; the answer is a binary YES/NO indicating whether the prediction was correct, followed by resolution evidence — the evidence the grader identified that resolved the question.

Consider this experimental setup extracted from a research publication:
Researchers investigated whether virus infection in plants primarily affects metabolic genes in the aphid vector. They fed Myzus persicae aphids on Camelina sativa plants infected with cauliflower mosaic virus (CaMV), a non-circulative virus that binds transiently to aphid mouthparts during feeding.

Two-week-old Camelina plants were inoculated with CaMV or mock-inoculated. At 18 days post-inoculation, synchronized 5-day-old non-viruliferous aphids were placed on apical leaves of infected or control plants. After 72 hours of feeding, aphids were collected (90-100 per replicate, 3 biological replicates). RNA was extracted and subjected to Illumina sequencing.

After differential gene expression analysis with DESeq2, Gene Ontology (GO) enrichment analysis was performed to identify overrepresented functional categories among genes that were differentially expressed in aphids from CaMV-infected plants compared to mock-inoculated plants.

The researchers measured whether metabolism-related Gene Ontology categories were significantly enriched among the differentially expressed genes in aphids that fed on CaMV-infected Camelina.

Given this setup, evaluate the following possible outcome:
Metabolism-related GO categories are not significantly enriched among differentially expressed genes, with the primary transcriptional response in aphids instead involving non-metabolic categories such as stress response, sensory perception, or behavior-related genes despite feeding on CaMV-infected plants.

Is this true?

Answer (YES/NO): NO